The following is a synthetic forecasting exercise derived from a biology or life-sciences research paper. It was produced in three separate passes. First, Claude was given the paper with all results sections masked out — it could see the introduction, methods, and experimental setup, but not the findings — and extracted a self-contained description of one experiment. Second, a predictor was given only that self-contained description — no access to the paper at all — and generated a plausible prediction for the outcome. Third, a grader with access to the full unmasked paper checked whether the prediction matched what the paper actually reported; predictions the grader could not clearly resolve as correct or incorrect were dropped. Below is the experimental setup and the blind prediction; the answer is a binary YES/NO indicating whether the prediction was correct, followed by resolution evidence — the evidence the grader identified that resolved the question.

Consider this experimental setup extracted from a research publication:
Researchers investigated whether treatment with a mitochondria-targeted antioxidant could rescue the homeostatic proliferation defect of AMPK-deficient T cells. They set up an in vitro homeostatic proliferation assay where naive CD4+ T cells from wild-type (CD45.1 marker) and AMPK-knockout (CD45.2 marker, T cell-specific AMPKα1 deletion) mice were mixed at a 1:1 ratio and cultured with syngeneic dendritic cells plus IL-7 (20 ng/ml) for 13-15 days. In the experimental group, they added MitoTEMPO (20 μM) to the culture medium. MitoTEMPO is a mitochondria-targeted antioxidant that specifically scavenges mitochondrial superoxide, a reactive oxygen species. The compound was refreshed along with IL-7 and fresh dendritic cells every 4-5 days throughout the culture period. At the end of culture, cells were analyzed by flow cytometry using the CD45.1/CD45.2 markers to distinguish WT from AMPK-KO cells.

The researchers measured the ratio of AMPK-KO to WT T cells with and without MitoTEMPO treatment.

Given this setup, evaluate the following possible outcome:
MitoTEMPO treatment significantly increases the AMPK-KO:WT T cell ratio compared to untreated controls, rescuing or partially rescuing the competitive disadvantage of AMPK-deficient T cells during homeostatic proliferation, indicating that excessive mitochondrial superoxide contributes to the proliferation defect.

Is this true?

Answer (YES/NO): YES